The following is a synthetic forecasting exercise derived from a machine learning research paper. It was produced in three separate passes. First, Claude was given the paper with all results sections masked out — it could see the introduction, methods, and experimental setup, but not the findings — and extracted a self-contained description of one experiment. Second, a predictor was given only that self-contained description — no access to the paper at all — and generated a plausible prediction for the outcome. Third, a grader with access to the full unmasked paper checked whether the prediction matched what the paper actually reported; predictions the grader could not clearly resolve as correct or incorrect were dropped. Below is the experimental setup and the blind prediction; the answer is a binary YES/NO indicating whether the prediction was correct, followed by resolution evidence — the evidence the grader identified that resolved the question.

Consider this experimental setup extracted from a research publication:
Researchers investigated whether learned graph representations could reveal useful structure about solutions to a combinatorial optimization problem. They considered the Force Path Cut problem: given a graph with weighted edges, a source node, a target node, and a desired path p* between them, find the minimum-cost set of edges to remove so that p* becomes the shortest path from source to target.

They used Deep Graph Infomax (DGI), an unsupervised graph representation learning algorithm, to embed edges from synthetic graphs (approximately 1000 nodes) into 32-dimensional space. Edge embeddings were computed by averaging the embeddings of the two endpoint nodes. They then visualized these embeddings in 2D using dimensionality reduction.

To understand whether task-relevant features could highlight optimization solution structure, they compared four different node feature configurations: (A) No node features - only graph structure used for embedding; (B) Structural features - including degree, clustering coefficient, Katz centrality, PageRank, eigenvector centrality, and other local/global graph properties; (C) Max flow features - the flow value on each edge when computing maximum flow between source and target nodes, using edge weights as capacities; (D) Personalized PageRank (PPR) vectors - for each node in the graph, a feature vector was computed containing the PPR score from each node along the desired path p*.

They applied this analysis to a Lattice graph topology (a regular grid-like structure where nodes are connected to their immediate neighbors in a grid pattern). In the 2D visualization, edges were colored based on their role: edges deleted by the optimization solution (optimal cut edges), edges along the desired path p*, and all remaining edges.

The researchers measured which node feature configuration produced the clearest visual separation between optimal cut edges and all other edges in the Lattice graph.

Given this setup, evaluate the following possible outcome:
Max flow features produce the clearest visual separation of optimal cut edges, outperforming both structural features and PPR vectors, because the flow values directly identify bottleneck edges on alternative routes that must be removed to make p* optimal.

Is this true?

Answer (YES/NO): YES